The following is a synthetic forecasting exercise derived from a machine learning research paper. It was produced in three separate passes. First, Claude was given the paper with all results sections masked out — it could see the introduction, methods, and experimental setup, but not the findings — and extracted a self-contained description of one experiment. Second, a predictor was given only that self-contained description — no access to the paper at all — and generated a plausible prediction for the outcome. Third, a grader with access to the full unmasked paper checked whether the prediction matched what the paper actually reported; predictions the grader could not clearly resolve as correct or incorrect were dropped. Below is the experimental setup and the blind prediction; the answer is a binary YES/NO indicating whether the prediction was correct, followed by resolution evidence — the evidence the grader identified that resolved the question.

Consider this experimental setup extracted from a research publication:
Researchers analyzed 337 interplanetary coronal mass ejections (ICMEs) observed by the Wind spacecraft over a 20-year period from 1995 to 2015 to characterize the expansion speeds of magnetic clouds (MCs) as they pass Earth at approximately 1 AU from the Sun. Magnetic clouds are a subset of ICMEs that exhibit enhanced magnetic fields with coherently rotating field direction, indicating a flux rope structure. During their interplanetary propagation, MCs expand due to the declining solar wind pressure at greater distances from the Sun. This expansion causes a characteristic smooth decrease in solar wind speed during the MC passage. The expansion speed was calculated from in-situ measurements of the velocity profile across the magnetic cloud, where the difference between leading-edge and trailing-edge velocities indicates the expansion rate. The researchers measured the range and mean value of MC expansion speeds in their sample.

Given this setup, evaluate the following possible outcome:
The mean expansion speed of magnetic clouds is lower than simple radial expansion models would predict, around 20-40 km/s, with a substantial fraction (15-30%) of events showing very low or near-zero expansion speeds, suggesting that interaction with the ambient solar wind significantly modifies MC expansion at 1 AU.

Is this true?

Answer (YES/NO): NO